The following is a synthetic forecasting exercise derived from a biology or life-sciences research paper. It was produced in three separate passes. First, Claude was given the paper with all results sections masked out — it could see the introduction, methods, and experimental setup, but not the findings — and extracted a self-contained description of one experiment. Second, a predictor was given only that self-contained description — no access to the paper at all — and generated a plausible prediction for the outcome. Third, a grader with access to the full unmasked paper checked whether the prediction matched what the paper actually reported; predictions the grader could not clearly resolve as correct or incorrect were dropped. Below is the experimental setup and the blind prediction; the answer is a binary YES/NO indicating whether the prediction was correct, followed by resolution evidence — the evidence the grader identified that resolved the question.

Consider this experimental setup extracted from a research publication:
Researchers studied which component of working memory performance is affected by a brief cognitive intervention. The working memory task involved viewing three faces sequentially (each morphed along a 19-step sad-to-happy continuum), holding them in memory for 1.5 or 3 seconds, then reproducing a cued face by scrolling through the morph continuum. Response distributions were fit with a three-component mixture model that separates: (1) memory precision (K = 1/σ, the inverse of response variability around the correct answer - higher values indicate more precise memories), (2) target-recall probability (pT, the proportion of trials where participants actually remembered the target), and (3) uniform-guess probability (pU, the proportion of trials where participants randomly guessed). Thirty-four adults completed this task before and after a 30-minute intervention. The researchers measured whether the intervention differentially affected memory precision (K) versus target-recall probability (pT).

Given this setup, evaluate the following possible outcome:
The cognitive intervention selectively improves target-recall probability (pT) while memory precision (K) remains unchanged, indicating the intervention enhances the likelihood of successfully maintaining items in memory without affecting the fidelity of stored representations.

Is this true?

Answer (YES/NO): NO